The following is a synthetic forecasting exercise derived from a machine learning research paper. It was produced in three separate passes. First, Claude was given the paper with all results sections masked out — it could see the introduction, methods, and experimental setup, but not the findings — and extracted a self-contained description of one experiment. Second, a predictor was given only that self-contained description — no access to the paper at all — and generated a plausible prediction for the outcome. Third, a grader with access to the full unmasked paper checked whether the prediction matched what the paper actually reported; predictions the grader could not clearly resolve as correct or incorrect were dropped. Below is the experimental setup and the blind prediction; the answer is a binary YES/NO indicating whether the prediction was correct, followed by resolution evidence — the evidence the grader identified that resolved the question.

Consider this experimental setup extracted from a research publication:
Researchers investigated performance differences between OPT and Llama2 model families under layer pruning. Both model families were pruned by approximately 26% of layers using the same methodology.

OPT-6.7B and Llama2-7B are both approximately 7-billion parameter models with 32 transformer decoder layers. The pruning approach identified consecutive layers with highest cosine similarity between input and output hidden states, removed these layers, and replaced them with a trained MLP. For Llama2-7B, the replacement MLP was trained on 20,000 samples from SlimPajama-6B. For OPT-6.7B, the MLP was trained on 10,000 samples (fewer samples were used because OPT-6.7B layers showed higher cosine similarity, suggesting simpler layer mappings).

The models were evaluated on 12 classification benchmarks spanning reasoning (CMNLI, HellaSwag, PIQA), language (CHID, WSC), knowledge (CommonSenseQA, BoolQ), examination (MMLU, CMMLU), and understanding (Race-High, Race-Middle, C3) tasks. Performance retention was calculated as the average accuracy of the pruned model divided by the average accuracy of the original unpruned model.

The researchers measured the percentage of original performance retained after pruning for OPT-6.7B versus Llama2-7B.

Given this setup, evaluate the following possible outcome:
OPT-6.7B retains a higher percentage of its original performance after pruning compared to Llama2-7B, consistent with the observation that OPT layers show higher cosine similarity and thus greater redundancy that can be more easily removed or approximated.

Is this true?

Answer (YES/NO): NO